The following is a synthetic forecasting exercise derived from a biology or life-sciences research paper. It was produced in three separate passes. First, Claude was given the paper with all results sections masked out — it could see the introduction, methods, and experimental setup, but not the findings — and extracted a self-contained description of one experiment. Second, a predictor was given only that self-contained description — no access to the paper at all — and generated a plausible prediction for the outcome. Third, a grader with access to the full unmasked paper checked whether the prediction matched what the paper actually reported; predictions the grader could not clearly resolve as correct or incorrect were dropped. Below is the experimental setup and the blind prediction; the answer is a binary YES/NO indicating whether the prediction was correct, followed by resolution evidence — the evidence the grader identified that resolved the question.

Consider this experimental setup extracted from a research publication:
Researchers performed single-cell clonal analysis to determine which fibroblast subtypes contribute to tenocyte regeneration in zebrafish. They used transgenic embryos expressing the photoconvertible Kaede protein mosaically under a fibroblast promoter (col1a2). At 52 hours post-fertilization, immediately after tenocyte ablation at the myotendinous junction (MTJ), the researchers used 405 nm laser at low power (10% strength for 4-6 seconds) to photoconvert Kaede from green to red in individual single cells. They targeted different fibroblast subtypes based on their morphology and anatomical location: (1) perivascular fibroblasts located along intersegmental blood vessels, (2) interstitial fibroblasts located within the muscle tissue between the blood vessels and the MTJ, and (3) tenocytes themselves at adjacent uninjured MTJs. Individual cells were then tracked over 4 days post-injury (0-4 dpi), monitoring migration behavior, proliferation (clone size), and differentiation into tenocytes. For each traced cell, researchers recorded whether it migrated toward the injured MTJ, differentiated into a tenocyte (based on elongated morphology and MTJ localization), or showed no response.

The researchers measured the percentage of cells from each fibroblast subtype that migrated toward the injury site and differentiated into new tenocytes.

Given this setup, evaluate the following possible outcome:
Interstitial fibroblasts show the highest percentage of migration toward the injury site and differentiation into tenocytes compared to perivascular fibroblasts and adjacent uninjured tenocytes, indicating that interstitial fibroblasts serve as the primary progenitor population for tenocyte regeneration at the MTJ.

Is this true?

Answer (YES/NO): NO